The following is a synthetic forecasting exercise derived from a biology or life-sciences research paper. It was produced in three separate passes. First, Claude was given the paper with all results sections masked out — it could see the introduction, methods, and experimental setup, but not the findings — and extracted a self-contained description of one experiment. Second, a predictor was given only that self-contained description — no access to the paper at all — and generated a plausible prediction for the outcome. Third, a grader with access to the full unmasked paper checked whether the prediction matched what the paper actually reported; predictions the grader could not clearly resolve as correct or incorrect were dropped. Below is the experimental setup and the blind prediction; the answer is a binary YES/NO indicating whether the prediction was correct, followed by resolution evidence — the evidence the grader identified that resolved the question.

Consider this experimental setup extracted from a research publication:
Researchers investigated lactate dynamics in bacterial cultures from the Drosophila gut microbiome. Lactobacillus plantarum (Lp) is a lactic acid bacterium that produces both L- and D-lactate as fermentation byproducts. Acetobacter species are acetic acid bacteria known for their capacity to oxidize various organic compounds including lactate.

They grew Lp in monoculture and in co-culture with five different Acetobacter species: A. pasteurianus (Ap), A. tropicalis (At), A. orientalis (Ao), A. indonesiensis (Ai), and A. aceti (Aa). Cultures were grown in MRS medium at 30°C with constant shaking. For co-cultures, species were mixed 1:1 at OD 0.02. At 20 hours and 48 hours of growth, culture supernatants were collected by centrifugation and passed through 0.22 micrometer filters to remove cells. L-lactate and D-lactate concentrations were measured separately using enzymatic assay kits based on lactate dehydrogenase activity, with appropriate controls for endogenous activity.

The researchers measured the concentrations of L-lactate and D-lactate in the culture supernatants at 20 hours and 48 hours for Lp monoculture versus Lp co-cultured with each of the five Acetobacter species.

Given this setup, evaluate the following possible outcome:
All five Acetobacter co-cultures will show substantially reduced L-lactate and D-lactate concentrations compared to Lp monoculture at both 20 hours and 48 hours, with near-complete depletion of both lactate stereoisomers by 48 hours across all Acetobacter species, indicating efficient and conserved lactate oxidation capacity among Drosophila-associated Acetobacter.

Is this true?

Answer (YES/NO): NO